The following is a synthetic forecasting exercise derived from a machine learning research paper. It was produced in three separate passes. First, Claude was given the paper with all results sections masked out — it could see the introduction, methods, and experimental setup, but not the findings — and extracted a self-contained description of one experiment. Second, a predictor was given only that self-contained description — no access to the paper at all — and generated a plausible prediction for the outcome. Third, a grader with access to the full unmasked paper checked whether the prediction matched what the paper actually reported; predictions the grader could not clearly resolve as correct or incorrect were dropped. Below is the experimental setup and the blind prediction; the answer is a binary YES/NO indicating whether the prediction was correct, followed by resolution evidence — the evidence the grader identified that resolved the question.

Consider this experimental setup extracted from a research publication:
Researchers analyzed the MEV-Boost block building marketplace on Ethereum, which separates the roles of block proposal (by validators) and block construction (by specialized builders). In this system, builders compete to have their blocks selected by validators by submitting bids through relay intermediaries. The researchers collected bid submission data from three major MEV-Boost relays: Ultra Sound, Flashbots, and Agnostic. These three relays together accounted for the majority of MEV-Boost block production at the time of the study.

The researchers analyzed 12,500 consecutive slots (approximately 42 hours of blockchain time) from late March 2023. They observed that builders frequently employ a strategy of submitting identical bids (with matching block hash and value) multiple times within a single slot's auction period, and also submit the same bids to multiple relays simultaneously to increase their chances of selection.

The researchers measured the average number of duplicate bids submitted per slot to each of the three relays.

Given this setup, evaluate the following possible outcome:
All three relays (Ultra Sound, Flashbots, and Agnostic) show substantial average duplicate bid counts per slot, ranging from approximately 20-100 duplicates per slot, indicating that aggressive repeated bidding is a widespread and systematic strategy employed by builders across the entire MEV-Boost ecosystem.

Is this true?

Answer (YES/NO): NO